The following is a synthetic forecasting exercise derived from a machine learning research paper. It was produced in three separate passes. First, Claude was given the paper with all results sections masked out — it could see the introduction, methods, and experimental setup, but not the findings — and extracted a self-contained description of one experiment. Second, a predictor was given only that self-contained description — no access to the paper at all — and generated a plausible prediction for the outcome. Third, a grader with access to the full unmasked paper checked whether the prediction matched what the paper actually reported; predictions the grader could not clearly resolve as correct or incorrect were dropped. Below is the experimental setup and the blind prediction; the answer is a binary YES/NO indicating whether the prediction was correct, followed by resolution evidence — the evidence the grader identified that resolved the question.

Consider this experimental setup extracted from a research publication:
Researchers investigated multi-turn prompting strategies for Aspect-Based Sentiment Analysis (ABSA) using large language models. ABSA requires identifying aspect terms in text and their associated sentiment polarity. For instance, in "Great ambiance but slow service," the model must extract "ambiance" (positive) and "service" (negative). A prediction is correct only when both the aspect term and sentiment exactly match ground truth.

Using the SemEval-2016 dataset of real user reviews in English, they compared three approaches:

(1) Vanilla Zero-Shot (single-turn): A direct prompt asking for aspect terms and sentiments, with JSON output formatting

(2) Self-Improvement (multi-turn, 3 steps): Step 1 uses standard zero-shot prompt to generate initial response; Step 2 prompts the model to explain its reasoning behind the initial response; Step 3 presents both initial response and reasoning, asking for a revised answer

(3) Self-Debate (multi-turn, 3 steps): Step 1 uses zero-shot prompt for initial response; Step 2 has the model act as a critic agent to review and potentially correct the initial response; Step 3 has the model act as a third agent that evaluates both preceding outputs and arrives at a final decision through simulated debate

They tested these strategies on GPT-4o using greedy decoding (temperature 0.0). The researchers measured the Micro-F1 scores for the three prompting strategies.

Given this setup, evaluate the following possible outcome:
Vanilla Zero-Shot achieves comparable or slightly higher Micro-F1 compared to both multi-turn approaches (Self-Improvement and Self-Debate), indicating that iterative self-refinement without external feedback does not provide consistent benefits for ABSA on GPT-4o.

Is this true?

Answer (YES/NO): NO